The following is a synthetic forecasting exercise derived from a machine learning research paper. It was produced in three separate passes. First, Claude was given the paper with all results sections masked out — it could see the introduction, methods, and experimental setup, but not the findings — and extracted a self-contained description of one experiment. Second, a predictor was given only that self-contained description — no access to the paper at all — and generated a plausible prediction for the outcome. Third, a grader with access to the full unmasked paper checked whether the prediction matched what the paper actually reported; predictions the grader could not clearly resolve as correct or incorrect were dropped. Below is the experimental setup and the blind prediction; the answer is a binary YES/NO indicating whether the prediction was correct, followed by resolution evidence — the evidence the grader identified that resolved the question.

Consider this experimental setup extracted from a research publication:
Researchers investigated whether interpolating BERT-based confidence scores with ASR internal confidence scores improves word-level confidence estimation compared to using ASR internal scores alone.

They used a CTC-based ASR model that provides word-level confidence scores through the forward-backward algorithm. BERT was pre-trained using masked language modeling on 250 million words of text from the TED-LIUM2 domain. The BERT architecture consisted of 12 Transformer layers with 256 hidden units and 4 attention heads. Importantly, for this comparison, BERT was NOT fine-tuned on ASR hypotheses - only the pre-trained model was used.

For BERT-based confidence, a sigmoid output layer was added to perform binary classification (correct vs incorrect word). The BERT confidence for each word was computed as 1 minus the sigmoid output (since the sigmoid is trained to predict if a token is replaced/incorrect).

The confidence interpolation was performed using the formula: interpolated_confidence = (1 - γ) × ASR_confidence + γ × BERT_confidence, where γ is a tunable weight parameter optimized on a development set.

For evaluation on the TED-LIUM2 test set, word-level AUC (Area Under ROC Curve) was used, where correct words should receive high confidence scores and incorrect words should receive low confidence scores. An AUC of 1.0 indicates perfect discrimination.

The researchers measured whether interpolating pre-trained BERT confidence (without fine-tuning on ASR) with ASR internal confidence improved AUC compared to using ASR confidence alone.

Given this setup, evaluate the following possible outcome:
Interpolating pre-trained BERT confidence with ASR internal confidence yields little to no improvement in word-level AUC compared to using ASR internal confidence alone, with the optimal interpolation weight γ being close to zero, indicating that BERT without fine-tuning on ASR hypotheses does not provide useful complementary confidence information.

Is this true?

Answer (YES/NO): YES